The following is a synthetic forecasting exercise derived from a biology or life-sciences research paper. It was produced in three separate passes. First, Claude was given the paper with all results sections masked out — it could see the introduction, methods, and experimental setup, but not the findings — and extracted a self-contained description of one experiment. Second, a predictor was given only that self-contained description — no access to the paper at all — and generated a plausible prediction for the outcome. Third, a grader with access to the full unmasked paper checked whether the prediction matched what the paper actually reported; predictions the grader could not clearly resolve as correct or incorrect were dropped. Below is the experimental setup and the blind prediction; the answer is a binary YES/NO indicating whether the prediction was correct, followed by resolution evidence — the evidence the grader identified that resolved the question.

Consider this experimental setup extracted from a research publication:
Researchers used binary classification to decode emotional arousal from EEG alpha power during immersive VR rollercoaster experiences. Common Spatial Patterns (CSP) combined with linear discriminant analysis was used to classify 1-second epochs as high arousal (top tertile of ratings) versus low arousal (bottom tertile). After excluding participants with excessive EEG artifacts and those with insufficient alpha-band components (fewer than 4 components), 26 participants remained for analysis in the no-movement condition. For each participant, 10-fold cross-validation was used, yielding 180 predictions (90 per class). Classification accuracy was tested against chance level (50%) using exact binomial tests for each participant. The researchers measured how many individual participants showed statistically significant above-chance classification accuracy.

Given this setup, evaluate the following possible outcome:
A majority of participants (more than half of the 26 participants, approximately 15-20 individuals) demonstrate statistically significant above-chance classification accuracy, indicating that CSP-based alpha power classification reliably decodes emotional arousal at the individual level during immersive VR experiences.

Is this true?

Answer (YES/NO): YES